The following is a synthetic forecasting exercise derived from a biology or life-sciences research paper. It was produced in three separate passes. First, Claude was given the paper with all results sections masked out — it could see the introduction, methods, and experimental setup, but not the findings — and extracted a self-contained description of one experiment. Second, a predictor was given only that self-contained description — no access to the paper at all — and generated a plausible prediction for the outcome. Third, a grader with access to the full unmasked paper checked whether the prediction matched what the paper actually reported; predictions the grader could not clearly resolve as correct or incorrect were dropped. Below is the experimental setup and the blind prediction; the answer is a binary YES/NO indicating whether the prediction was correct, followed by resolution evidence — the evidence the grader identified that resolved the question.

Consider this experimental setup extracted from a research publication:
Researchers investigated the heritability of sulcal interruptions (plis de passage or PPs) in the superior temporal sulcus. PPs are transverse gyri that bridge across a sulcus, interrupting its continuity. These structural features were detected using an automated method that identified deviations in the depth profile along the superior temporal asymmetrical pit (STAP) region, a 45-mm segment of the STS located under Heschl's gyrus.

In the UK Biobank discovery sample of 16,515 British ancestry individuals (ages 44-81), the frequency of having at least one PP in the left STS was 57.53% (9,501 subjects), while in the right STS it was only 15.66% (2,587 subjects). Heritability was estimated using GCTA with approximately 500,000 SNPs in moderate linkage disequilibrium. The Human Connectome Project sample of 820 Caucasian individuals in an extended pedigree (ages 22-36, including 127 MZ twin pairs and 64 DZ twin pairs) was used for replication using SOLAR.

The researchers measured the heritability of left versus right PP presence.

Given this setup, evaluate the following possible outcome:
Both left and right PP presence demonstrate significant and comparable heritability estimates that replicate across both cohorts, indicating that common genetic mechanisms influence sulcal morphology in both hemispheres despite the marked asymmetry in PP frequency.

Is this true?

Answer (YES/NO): NO